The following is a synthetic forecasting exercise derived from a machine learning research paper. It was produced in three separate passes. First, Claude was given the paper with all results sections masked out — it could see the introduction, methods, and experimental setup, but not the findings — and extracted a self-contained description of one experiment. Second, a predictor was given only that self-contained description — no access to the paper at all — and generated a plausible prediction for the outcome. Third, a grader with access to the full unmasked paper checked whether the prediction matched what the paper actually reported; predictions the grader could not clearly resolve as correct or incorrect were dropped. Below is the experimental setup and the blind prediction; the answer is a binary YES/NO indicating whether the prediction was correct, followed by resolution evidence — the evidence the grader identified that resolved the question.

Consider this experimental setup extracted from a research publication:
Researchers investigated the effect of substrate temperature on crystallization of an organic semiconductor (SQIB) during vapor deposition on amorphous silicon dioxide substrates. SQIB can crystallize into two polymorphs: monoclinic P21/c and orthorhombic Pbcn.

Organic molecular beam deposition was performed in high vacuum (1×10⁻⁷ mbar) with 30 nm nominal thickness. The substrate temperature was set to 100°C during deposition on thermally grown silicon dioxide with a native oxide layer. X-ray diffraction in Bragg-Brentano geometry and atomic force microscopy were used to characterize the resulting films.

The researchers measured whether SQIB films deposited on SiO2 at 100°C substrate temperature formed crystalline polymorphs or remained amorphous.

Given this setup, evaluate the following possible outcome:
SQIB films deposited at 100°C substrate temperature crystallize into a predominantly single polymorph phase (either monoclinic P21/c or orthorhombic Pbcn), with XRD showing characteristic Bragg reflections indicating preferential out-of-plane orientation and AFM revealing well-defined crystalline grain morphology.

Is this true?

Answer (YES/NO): NO